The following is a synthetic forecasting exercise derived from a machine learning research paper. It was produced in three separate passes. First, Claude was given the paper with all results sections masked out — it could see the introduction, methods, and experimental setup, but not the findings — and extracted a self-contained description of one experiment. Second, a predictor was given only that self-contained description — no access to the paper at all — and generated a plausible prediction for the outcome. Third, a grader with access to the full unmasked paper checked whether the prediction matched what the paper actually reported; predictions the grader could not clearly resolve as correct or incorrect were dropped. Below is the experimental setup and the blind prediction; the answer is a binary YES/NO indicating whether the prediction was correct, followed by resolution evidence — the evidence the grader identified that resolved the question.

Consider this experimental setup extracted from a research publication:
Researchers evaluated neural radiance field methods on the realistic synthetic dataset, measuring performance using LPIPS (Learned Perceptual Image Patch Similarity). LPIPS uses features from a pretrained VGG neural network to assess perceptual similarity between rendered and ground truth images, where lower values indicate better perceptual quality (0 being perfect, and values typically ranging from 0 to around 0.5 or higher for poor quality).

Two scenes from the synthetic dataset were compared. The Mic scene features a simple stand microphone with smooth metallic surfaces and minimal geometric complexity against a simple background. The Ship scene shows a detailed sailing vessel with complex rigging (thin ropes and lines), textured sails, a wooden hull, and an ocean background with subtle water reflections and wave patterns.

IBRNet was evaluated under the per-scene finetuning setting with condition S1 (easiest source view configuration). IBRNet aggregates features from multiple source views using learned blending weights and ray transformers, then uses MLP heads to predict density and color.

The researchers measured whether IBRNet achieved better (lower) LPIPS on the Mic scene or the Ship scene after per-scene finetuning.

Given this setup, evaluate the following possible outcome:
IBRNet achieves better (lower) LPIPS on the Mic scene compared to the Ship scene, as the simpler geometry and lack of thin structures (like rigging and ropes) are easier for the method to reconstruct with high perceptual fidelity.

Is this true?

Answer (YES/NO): YES